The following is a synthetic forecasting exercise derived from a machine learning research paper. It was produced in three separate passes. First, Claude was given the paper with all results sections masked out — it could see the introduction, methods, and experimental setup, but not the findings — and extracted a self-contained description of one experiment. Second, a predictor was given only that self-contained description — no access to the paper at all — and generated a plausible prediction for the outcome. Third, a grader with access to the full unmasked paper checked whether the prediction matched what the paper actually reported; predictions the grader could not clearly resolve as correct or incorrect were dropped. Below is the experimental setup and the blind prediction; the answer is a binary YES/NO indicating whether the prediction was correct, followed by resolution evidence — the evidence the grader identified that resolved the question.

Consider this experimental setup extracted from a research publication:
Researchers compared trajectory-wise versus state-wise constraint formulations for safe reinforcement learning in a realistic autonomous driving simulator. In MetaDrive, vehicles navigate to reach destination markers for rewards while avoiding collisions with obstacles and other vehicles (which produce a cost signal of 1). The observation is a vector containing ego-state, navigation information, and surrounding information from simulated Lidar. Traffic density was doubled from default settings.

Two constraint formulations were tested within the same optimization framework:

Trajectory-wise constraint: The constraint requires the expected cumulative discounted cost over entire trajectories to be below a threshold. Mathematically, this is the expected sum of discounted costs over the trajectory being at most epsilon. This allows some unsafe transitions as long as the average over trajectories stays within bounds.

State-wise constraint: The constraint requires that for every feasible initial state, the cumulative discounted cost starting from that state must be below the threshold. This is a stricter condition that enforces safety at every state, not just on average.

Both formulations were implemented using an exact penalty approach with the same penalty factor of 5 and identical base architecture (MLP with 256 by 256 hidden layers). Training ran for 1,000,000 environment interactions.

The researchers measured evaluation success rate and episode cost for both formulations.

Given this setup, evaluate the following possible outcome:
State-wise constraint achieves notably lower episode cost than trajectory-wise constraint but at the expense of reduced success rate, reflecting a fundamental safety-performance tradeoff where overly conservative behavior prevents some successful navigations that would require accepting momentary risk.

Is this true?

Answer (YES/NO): YES